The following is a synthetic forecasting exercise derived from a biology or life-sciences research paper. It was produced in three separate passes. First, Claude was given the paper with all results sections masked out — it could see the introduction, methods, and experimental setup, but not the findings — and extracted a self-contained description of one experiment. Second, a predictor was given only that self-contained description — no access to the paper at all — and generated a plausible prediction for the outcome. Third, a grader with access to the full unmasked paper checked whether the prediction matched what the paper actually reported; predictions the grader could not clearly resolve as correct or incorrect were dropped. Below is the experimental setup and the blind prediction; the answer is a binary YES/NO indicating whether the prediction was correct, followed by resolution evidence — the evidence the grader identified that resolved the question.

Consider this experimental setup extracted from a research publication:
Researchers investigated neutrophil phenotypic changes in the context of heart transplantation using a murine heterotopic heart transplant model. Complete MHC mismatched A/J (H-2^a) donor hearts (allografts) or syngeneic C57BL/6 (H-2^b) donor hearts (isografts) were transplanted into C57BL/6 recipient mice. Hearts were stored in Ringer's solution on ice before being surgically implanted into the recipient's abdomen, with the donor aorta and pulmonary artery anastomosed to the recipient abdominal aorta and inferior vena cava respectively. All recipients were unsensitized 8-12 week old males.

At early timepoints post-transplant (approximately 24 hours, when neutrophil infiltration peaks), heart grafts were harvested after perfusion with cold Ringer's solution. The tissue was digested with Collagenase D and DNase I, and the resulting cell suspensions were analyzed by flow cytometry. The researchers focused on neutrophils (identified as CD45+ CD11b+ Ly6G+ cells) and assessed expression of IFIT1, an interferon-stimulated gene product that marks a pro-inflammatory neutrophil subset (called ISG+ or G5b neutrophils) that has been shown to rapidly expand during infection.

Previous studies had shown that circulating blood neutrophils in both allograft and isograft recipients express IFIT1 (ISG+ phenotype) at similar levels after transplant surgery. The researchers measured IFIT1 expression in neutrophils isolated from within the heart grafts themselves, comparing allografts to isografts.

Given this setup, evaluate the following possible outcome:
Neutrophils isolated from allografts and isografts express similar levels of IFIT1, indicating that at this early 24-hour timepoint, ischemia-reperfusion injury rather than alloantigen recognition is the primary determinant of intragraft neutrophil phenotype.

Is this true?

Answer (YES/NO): NO